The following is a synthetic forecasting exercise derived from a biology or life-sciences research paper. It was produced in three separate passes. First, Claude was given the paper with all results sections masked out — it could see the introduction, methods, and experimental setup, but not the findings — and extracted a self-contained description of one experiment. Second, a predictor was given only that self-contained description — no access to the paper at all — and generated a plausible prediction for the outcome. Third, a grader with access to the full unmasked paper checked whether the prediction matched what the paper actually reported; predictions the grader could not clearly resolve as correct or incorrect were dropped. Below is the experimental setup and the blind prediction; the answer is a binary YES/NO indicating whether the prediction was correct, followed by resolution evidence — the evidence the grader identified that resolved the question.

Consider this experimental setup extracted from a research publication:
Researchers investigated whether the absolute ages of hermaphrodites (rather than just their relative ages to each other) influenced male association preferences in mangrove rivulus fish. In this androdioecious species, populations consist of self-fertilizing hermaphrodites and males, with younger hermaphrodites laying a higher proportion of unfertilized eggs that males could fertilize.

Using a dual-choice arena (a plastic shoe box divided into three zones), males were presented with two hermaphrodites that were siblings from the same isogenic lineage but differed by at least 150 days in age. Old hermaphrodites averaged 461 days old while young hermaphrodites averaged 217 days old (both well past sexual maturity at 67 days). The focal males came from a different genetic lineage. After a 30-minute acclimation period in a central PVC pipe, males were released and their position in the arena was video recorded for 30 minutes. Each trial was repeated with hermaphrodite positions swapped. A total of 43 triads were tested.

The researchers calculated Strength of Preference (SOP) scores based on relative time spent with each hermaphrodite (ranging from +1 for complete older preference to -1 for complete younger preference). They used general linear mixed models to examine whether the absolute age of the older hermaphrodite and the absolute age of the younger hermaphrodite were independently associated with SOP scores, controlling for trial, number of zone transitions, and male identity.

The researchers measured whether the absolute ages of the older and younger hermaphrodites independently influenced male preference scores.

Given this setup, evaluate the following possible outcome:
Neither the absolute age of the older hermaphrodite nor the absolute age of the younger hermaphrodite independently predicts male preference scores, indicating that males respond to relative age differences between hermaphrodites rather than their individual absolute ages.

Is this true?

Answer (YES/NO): NO